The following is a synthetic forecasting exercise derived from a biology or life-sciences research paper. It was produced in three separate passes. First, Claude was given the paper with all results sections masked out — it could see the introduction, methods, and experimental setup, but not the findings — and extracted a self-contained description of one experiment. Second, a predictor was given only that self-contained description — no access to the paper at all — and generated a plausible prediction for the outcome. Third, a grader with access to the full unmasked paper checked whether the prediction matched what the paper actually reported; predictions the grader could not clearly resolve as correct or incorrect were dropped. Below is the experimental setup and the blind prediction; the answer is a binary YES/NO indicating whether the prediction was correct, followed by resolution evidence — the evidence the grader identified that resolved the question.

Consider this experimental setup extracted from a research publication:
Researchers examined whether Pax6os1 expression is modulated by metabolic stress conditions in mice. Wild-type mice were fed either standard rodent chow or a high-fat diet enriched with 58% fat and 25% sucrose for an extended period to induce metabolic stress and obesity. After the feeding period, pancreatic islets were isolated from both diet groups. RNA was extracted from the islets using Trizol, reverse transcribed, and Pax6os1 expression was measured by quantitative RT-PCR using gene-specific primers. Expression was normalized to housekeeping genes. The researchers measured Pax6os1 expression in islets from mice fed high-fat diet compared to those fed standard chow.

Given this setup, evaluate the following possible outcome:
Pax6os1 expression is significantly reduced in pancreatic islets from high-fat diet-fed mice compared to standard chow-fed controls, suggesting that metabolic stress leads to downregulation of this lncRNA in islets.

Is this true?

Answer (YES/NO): NO